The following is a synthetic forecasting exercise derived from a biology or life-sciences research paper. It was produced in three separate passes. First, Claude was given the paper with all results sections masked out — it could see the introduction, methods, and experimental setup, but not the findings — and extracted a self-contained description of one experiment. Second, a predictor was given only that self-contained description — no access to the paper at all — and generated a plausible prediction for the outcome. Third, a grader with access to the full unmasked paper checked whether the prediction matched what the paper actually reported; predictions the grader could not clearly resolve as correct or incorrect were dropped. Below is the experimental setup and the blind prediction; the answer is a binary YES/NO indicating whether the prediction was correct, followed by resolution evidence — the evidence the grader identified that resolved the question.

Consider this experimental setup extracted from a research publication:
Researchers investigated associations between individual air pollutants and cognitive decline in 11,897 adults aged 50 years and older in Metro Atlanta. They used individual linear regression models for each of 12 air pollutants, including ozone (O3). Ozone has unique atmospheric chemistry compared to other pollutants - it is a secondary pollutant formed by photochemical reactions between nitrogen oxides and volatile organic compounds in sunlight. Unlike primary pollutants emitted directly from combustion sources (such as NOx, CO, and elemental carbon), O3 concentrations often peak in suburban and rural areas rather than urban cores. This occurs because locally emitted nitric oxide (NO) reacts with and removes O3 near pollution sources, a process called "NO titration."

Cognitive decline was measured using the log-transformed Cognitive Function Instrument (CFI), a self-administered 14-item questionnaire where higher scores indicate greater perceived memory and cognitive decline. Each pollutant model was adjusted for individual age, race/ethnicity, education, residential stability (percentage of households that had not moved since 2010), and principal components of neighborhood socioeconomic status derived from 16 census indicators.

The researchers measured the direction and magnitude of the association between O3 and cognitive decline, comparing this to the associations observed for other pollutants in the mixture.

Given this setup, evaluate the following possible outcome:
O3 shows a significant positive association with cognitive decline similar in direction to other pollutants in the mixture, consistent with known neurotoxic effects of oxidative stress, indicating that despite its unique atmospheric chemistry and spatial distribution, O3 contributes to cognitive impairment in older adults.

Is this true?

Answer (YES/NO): NO